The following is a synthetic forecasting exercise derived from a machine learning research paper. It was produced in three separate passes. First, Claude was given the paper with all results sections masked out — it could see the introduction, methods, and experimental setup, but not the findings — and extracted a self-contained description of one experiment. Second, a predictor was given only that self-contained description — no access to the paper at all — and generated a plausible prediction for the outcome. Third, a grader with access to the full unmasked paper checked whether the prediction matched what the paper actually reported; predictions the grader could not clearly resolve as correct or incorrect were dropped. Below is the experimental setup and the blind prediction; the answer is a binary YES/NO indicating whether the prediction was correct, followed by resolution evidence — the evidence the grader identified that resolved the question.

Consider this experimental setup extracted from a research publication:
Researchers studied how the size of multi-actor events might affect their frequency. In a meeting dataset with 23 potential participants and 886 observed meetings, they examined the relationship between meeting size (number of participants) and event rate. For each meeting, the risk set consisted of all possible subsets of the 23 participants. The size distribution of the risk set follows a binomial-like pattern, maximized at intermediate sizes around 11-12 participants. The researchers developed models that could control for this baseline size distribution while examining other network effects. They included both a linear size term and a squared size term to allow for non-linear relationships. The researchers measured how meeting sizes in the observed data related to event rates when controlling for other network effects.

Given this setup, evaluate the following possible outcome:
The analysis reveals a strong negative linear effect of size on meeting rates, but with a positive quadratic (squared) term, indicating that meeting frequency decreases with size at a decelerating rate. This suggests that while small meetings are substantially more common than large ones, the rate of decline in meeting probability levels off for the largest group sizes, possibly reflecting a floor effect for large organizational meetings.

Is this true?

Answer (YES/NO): NO